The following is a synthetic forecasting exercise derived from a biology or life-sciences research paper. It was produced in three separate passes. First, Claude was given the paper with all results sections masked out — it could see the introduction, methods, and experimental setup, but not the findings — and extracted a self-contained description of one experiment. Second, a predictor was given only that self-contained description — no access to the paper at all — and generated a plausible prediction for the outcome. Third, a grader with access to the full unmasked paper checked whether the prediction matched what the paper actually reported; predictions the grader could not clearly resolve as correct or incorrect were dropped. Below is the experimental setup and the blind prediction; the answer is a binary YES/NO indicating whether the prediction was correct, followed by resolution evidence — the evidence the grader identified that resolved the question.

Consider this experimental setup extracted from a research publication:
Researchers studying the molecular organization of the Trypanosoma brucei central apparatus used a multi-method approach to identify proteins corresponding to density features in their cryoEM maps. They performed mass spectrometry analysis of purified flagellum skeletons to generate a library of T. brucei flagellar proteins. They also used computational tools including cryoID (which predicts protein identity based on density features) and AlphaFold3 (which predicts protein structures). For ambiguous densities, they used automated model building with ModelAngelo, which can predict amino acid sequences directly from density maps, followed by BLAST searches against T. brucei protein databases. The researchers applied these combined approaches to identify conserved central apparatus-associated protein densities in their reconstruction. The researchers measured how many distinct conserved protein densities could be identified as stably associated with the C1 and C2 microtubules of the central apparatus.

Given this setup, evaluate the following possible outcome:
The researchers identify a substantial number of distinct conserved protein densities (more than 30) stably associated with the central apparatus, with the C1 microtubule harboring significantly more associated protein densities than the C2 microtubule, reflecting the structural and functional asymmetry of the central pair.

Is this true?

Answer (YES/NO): NO